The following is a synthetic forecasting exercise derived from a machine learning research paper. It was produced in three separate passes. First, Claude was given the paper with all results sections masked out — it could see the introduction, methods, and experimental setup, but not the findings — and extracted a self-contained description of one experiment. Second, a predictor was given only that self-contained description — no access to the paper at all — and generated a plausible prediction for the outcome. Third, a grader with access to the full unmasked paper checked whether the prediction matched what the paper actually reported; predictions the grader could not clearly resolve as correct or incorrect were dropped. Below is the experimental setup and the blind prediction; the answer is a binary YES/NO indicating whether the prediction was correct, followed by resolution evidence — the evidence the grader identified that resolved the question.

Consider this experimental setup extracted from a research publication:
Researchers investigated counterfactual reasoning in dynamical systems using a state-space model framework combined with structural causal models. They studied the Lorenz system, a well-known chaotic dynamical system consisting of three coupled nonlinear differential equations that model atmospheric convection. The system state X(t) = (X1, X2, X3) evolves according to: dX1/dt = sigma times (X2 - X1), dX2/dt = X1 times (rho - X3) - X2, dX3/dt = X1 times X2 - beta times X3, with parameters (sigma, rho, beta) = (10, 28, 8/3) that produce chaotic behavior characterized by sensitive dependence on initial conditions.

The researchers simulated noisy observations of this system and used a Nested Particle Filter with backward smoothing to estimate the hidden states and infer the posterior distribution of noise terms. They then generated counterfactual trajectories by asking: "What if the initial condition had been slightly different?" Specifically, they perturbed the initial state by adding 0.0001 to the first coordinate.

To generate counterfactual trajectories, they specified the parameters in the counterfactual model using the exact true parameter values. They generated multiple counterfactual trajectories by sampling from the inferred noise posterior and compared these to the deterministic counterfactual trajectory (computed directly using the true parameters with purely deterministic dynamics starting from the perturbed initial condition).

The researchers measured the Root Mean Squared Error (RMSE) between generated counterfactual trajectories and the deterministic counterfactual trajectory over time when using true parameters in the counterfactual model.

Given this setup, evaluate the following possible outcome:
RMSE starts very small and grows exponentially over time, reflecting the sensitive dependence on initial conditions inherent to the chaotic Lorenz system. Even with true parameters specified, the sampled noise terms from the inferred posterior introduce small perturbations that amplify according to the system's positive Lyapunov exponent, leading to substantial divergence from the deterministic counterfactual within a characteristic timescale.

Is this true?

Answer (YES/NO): YES